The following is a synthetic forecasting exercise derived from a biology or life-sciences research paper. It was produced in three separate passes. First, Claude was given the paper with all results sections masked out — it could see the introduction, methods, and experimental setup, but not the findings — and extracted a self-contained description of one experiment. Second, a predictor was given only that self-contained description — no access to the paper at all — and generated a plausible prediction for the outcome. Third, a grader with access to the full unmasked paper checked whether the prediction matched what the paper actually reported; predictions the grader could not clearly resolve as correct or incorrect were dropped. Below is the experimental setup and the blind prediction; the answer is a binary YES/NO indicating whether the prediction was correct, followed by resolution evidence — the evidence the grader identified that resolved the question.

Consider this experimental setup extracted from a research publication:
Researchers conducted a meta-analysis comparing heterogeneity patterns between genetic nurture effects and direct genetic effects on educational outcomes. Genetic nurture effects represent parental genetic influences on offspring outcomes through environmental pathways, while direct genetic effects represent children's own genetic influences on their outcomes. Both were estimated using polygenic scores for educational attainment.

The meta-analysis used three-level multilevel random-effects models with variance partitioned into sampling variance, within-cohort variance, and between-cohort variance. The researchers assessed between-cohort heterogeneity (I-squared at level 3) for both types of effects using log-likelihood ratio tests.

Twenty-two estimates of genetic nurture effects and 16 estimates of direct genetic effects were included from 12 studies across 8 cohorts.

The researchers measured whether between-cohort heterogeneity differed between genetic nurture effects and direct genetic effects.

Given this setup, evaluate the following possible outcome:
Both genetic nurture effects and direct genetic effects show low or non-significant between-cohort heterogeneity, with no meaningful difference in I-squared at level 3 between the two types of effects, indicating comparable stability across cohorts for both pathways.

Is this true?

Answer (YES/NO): NO